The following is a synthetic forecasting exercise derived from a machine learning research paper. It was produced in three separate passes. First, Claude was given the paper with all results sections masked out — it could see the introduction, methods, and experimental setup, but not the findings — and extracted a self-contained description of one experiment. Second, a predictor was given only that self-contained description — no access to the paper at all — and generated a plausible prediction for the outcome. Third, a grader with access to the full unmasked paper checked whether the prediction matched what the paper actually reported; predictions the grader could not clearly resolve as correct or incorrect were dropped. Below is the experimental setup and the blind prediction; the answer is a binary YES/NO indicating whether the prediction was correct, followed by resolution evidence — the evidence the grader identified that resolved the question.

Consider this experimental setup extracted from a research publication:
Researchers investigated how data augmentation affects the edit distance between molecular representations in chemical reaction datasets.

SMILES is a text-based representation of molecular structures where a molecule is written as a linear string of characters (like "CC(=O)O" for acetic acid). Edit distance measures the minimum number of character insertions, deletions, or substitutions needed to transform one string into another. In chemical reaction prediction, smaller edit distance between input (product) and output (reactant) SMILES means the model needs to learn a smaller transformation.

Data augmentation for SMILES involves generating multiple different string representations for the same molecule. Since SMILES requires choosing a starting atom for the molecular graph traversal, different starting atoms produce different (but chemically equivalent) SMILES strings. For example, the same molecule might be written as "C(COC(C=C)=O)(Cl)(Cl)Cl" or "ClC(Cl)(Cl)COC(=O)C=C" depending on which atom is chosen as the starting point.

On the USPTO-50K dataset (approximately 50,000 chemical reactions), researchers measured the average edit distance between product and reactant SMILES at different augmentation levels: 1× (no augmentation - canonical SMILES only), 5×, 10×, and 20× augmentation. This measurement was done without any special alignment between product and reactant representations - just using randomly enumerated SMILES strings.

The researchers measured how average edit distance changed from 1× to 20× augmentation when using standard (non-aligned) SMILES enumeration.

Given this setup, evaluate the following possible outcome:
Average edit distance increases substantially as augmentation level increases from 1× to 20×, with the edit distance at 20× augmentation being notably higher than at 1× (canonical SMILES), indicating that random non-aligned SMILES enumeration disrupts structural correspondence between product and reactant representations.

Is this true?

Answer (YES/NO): YES